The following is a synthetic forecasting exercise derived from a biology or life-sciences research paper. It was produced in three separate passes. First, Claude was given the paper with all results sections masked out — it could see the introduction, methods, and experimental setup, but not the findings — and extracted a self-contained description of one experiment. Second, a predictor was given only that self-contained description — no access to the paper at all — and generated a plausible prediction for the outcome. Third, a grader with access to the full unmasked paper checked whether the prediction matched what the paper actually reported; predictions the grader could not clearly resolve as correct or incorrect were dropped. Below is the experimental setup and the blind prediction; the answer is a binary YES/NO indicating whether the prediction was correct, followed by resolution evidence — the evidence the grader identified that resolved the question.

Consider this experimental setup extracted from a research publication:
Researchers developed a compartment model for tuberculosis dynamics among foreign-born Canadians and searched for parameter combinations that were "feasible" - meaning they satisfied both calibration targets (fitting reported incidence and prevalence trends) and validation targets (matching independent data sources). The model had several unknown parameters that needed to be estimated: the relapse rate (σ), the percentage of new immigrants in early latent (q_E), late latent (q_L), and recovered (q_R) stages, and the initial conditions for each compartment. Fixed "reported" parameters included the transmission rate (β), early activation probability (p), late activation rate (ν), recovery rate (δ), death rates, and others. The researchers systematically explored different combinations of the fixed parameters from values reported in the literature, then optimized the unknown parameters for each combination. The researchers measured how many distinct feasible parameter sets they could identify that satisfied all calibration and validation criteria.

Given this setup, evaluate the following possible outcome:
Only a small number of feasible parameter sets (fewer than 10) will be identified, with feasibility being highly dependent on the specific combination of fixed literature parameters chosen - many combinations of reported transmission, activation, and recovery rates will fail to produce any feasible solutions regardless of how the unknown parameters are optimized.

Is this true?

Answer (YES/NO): YES